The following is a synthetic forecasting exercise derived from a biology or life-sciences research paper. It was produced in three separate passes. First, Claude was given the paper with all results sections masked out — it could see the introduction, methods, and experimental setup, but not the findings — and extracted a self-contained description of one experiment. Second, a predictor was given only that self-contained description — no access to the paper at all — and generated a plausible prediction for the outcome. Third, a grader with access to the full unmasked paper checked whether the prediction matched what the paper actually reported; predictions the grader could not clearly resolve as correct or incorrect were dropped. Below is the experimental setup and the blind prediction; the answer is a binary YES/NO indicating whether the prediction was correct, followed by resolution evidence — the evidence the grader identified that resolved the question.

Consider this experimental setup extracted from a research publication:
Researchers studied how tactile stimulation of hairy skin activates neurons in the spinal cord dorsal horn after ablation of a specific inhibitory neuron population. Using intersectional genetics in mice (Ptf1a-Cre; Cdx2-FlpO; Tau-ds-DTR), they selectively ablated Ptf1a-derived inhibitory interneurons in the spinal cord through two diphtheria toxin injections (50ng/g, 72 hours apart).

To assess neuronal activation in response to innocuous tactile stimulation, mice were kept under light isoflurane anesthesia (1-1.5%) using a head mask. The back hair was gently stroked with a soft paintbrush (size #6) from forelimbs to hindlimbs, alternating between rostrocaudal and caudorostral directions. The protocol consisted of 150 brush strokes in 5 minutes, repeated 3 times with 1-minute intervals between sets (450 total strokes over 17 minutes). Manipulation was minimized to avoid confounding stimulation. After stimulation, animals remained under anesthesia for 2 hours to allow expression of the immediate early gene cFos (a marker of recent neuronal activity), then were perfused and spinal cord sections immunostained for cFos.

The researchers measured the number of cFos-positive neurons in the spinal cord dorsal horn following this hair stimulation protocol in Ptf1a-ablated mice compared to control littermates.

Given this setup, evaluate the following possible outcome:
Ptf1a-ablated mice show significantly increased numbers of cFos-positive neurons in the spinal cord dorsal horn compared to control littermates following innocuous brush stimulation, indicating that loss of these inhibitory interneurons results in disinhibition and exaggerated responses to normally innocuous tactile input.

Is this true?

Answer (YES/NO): YES